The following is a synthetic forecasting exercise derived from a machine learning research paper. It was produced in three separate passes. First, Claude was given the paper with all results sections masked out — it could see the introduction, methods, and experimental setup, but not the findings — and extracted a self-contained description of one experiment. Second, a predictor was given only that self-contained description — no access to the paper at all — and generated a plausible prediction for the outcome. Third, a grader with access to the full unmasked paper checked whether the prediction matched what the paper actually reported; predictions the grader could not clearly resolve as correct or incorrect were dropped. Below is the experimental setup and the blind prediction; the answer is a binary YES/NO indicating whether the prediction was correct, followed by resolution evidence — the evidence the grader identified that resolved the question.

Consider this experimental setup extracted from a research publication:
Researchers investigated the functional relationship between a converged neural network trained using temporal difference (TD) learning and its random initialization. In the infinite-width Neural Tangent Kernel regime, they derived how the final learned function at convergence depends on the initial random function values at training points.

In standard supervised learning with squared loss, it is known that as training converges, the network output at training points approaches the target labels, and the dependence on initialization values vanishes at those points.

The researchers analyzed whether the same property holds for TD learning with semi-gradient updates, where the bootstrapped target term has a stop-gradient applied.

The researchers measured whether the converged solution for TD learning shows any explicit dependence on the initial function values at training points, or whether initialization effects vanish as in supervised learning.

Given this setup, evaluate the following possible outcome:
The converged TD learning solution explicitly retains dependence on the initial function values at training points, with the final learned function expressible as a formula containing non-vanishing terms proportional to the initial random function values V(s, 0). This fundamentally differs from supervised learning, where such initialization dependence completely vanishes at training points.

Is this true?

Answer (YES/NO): YES